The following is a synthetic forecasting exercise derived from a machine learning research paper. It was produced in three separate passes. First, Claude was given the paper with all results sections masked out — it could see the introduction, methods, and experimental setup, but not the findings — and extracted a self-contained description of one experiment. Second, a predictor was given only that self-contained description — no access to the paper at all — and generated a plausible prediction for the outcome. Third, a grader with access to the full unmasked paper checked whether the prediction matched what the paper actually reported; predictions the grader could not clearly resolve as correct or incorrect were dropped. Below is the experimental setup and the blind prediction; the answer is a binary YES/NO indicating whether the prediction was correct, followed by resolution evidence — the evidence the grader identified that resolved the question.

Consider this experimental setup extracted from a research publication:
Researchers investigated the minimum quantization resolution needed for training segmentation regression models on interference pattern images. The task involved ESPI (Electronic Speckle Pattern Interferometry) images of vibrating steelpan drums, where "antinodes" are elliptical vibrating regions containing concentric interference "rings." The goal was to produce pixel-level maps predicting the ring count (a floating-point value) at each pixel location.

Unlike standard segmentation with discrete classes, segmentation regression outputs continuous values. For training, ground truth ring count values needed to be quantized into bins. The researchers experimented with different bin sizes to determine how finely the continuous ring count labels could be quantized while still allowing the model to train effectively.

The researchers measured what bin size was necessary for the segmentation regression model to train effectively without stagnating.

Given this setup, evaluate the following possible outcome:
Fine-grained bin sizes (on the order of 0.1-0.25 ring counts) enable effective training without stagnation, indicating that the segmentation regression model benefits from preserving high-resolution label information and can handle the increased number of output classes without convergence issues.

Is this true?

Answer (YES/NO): NO